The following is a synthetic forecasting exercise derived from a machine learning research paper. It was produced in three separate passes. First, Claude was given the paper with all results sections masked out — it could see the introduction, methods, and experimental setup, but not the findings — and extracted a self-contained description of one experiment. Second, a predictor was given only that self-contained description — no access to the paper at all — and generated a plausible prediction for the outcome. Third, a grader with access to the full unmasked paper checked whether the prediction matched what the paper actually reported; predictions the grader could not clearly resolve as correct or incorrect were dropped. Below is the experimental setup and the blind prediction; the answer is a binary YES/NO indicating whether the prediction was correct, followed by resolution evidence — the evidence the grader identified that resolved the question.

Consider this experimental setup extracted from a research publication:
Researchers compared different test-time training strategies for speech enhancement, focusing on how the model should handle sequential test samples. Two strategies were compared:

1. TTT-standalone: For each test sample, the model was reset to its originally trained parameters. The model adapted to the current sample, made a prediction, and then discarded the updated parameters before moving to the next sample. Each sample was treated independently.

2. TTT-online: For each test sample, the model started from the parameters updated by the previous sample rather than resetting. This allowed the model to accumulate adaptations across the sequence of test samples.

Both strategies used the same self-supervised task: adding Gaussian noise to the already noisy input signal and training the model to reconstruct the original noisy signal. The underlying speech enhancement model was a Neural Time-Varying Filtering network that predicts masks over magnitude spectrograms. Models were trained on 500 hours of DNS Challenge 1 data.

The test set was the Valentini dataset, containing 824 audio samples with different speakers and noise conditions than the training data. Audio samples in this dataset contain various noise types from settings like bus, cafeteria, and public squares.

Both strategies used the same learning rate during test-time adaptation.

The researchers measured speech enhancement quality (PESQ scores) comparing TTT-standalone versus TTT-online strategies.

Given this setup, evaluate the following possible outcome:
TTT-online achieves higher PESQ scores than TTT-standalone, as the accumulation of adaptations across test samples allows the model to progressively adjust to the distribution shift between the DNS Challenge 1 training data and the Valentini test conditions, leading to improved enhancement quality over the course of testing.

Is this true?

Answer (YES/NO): NO